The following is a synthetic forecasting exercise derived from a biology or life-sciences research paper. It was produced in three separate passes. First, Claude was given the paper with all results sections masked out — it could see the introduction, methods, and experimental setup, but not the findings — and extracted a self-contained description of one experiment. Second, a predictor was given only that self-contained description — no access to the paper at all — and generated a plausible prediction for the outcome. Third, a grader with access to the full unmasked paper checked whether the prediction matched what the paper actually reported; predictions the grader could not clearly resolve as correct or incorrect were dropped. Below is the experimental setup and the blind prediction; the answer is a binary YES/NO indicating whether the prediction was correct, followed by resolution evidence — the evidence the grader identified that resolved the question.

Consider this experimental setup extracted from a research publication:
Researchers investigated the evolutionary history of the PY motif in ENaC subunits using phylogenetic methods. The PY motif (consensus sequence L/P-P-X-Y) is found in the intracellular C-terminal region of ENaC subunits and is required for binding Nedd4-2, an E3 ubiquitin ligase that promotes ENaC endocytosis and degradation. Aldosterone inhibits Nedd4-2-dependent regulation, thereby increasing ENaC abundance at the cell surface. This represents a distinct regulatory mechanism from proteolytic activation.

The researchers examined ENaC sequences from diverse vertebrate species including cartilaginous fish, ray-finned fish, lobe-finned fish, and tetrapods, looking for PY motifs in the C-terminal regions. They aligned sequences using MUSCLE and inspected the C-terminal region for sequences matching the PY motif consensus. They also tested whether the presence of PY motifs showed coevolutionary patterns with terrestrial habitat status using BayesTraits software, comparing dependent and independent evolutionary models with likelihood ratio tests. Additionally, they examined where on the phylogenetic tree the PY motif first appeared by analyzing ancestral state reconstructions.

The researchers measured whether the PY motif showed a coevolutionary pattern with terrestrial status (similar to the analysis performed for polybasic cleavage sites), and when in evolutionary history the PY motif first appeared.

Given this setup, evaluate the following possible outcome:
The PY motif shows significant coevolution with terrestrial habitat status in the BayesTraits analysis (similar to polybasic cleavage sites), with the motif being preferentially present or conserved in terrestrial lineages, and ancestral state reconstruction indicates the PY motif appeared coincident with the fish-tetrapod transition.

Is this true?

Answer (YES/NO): NO